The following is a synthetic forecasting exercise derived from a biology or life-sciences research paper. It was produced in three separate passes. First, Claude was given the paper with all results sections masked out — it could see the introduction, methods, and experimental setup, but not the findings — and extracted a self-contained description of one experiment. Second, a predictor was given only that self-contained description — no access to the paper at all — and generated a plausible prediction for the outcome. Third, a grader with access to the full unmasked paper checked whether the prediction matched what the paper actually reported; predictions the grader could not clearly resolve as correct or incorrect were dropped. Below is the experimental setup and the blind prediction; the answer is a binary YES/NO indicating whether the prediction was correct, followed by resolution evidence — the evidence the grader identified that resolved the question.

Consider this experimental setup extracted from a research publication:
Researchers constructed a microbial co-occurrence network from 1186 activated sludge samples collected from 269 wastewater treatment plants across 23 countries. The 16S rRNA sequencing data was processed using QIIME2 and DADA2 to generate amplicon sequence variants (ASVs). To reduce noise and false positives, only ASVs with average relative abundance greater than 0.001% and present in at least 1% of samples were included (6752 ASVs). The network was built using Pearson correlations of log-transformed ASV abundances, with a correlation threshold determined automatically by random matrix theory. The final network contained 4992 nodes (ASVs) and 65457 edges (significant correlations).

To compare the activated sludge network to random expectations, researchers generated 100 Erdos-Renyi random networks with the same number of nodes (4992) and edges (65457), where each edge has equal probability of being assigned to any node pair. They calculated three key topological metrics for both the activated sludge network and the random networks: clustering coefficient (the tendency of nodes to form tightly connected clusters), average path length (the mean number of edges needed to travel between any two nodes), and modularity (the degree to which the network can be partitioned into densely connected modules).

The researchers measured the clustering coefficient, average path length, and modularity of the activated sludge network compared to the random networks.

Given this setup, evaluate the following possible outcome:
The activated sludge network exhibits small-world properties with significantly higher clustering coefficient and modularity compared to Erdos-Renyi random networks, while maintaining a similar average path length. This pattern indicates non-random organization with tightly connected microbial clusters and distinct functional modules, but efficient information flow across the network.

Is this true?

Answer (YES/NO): YES